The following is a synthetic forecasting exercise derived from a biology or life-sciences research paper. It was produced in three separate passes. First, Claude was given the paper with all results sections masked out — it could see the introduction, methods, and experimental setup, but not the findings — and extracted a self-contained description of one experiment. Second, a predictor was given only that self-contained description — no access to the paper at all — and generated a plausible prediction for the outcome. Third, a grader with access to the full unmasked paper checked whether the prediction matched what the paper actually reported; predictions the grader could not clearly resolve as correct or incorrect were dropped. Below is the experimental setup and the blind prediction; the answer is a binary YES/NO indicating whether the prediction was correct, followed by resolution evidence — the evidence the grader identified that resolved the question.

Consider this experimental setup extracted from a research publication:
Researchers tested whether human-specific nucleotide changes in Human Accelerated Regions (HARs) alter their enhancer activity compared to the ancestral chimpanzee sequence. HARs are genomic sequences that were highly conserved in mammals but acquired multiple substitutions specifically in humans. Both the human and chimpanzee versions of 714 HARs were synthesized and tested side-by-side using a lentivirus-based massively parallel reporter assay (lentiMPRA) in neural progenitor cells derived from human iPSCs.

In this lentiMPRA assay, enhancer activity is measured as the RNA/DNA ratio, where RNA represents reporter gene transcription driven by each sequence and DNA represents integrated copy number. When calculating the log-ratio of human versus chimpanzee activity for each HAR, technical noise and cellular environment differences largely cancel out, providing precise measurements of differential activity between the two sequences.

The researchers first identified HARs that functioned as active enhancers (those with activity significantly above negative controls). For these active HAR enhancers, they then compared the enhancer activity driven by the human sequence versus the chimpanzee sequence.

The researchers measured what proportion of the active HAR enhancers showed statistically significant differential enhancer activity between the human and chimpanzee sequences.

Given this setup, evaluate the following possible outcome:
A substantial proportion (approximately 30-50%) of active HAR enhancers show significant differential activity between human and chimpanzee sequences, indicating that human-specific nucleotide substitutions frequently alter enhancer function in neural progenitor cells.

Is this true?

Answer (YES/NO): NO